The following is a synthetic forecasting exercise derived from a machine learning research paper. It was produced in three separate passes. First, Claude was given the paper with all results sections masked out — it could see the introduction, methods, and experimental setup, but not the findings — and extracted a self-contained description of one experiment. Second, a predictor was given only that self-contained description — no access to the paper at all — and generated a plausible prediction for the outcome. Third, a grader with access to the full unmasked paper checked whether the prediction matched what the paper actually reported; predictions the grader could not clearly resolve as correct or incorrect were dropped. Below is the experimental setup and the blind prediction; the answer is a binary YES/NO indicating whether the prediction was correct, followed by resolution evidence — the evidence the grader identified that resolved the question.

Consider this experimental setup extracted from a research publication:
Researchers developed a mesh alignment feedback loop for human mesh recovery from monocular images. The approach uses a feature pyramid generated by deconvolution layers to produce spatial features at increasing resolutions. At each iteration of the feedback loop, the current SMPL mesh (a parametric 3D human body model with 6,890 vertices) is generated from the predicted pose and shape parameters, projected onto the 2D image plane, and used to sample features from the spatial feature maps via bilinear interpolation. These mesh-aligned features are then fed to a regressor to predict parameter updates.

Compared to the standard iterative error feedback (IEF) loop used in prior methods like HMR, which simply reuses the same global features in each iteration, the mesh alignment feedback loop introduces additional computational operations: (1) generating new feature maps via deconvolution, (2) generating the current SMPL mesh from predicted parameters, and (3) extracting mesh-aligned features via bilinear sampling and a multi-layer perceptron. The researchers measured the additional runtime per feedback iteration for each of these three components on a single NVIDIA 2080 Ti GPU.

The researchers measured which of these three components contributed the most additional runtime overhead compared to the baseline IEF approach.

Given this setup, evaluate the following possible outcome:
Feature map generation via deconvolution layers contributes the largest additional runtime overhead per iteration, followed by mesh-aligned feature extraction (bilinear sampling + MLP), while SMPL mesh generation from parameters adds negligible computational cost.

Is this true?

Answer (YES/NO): NO